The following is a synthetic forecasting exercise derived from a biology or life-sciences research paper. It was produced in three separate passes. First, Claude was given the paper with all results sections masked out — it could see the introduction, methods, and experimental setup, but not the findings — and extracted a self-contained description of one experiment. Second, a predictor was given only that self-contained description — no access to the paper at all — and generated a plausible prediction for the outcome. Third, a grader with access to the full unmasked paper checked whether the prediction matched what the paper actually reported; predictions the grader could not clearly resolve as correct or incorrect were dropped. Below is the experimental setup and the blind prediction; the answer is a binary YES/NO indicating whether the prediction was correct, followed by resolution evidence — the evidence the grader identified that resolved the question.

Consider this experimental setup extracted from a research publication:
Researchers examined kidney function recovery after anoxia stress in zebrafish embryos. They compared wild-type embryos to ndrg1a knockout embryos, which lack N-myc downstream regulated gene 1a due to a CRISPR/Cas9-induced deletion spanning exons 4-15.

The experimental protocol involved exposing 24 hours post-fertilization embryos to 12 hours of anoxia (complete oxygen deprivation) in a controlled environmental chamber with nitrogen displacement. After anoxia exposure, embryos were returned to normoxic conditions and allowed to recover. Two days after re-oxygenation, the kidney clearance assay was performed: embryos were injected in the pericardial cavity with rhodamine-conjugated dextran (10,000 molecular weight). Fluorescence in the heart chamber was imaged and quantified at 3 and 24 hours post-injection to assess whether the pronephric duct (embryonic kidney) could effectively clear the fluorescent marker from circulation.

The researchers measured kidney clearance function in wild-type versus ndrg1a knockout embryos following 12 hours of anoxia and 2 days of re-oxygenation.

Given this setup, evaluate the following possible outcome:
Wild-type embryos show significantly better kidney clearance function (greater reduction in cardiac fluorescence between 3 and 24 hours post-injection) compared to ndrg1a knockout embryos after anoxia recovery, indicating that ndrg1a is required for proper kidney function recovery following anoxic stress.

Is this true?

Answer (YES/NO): YES